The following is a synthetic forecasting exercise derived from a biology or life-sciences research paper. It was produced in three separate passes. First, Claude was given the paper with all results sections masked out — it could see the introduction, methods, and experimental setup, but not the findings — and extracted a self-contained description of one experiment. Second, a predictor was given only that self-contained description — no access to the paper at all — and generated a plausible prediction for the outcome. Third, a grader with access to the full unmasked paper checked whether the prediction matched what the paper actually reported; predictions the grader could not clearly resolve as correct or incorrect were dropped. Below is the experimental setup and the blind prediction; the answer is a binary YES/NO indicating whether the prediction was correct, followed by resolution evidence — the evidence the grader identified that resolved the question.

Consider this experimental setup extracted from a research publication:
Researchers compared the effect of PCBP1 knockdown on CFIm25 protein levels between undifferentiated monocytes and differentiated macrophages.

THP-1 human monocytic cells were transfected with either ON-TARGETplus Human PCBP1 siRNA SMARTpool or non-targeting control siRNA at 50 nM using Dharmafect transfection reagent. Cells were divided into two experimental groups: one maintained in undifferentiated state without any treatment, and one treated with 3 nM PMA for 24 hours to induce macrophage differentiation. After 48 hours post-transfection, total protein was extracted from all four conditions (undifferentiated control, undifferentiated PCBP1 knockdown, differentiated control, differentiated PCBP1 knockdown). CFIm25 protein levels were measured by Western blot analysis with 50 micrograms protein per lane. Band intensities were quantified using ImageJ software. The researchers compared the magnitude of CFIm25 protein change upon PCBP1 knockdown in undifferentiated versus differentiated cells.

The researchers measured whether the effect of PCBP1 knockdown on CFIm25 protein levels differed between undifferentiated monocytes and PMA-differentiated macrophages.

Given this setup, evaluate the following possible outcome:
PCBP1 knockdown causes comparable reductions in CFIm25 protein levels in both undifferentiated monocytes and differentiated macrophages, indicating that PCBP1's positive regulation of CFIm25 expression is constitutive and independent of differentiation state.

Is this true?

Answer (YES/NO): NO